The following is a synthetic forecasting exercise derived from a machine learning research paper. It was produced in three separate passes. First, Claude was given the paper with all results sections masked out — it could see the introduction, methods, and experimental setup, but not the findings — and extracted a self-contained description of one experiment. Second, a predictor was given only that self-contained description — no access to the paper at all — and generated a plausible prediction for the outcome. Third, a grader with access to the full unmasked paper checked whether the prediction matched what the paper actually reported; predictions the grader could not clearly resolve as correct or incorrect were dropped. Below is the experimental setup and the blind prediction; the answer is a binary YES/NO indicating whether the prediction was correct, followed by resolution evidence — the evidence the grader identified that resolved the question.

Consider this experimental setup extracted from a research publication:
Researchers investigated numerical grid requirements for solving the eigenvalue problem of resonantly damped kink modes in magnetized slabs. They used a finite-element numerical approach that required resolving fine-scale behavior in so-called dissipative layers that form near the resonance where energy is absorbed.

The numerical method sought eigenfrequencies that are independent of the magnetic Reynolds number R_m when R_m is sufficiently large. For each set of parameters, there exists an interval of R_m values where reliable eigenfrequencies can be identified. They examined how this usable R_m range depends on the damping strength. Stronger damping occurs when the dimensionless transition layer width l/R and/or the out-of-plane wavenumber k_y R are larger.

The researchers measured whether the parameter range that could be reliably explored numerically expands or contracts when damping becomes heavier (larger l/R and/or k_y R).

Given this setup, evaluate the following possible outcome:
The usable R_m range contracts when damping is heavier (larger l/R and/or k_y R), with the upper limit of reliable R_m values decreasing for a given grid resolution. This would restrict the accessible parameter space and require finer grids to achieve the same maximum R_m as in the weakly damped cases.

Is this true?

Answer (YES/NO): YES